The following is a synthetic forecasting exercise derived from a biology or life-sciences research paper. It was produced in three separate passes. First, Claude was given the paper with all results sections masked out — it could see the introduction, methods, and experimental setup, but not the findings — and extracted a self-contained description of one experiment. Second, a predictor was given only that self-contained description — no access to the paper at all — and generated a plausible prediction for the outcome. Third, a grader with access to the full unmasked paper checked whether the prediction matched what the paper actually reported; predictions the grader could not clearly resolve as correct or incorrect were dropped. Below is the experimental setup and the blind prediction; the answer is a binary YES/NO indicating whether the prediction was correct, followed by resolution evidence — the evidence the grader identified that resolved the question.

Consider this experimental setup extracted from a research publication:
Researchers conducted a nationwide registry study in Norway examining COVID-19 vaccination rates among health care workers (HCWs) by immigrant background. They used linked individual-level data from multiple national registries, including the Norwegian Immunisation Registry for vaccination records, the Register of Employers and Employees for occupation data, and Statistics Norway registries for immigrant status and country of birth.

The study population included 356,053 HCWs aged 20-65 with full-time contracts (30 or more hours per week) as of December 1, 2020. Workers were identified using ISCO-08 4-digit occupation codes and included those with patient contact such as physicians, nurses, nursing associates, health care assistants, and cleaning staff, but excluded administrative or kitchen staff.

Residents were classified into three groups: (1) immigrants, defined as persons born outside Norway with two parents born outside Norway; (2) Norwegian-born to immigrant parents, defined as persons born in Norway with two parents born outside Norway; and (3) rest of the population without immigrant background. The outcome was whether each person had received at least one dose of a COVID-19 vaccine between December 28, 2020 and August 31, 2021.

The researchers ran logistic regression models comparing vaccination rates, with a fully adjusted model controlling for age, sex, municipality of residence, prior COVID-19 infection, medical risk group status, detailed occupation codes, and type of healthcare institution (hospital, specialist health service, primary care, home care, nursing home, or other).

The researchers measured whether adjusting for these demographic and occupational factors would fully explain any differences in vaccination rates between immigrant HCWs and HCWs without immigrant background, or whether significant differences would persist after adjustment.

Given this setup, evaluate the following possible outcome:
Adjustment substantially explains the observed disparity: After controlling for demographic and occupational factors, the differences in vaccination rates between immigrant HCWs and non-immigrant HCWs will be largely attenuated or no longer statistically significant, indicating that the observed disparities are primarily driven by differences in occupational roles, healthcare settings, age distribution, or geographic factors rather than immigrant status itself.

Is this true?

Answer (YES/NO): NO